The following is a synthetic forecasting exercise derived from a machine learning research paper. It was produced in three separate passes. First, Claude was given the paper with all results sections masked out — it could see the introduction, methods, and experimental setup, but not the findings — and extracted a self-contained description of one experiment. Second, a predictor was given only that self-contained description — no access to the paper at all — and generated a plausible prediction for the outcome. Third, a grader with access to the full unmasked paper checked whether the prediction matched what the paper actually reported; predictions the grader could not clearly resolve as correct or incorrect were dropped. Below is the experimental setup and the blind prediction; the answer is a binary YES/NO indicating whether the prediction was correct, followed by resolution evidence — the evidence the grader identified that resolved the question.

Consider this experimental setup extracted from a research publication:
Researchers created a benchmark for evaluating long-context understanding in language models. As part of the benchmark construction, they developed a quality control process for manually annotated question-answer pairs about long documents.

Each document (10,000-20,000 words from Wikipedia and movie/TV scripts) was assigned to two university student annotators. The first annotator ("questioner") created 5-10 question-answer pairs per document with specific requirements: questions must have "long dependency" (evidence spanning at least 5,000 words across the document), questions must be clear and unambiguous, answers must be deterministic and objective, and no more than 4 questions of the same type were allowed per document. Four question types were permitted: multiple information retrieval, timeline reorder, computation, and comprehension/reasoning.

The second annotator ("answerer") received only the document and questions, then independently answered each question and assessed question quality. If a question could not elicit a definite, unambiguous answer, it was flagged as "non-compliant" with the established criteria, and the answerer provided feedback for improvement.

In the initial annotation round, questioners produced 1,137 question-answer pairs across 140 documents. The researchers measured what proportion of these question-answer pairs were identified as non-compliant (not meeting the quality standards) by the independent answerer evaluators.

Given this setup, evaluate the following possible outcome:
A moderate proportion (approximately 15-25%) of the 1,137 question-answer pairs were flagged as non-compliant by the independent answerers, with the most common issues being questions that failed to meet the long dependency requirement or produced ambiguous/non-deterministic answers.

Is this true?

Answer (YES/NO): NO